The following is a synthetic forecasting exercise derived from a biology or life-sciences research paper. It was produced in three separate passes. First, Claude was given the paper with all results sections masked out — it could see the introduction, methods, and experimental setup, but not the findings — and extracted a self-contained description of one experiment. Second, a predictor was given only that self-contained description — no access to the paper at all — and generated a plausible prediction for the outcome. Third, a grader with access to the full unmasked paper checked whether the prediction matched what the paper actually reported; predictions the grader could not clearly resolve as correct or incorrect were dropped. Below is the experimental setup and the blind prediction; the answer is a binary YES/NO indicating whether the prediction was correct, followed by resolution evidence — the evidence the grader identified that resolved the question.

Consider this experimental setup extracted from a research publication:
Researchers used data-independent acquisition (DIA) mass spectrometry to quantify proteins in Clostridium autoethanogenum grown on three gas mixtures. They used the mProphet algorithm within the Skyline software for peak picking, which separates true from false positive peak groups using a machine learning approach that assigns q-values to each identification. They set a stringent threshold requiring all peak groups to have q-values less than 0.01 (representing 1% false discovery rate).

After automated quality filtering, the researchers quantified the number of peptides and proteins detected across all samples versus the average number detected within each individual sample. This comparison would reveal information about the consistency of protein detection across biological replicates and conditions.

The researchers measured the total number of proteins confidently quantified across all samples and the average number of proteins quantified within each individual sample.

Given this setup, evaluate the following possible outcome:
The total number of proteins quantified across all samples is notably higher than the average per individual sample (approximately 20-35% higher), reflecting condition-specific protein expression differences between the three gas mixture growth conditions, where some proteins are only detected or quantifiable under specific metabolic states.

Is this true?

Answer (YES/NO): NO